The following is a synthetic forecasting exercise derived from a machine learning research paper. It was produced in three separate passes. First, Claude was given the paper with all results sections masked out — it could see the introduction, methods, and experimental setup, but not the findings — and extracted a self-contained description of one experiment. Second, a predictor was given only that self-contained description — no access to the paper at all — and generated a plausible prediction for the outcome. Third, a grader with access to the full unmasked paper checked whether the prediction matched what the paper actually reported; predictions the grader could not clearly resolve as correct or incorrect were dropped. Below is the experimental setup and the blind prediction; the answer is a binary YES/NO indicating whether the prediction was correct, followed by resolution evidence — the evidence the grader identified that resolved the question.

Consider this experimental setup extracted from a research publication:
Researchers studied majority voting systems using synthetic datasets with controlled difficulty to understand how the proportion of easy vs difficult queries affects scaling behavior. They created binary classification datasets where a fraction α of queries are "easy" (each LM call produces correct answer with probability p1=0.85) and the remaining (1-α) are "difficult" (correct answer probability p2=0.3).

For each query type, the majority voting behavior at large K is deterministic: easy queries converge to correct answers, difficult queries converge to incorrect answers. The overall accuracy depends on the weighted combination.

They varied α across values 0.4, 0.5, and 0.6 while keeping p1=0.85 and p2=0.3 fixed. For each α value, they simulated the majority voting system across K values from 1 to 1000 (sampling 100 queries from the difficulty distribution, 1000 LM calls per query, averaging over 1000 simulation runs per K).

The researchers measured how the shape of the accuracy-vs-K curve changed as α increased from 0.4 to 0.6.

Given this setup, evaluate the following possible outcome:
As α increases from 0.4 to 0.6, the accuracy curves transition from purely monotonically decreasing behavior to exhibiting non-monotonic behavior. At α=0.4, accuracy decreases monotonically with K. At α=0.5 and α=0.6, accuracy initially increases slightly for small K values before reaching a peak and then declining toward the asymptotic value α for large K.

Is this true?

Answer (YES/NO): YES